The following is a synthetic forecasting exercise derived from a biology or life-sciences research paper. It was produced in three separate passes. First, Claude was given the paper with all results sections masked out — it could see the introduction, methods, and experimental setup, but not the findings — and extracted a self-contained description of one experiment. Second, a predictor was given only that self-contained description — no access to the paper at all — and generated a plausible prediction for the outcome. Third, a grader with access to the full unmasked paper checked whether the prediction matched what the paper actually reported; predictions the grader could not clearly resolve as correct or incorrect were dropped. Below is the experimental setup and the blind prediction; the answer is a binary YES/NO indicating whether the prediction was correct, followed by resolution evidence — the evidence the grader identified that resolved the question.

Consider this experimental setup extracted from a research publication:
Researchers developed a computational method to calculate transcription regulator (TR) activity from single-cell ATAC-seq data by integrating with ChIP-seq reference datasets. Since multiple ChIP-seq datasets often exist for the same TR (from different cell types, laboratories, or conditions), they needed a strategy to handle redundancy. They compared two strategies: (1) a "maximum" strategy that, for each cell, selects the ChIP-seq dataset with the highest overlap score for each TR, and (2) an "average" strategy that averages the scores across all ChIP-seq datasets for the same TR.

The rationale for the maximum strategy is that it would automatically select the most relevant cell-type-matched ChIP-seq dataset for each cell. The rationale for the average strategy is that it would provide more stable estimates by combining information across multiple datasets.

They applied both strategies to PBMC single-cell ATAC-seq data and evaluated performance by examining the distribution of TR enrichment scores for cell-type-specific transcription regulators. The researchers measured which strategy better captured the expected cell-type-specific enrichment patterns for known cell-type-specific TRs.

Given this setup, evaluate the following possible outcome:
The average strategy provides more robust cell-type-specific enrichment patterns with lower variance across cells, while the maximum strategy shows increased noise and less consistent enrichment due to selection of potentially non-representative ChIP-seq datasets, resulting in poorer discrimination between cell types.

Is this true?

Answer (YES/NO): NO